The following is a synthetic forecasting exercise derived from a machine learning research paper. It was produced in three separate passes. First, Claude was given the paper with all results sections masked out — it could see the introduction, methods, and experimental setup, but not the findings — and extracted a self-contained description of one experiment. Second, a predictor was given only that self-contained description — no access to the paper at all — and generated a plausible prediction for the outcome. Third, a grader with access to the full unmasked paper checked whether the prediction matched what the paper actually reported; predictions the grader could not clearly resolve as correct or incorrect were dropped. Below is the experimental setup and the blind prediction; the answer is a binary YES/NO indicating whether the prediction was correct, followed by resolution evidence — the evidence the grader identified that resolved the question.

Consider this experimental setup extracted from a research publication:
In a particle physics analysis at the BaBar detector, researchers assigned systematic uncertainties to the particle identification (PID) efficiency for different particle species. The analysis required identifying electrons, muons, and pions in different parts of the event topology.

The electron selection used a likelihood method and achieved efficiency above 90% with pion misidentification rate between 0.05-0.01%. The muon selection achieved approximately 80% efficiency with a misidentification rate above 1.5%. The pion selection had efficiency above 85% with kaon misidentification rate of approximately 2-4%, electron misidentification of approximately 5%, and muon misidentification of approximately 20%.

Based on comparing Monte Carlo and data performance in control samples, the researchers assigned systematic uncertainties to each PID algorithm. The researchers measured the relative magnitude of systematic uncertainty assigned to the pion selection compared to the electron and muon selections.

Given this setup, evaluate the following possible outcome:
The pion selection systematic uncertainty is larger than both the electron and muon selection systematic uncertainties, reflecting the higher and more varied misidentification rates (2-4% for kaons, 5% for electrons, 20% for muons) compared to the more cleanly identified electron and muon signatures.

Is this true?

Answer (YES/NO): YES